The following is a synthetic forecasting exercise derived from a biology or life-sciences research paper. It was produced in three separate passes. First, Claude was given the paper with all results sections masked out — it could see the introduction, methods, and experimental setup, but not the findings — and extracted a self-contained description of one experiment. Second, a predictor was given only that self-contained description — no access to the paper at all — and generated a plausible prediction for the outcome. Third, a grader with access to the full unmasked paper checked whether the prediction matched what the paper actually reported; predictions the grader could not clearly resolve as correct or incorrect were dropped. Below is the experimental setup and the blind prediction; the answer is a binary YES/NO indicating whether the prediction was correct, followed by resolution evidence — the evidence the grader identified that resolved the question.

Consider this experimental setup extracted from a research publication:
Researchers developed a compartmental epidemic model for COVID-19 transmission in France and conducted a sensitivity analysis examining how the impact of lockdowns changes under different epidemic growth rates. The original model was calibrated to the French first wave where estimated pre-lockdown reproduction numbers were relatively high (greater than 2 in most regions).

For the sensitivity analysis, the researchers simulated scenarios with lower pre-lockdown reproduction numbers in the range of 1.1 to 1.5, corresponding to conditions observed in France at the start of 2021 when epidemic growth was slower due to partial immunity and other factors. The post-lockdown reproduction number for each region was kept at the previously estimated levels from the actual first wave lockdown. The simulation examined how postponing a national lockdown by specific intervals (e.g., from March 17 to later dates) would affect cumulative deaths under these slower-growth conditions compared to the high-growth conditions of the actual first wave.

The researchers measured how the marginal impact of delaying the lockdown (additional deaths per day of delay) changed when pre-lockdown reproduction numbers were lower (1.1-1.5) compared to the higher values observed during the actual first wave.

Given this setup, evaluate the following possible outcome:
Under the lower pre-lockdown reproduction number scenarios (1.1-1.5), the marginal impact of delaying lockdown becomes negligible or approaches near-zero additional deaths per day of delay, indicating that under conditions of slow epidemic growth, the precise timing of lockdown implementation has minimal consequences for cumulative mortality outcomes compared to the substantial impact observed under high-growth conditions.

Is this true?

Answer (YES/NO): NO